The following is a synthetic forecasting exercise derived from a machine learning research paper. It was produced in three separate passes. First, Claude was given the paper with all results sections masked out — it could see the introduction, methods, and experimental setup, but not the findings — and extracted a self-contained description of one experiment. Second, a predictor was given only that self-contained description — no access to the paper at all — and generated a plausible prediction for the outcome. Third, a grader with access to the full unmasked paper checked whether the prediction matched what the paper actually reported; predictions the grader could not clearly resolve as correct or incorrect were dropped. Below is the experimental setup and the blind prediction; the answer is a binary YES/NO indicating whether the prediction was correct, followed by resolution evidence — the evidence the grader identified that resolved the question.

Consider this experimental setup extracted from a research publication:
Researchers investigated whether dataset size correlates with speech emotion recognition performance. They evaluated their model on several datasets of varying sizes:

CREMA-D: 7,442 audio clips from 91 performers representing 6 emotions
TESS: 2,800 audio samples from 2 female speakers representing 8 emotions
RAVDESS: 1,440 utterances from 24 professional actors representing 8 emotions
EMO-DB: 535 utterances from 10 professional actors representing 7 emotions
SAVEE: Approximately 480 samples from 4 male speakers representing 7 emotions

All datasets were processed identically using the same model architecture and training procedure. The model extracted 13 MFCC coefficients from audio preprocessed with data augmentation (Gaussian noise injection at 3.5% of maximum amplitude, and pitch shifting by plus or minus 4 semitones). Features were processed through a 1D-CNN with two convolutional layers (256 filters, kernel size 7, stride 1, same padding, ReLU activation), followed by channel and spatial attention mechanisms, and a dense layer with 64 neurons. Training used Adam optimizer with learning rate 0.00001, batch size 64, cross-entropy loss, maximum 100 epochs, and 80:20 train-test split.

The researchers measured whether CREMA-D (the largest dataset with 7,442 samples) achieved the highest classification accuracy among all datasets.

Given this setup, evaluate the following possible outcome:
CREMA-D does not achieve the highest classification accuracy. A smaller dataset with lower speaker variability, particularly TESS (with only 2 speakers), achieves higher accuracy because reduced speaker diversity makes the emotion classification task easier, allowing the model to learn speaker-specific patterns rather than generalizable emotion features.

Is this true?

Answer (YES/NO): YES